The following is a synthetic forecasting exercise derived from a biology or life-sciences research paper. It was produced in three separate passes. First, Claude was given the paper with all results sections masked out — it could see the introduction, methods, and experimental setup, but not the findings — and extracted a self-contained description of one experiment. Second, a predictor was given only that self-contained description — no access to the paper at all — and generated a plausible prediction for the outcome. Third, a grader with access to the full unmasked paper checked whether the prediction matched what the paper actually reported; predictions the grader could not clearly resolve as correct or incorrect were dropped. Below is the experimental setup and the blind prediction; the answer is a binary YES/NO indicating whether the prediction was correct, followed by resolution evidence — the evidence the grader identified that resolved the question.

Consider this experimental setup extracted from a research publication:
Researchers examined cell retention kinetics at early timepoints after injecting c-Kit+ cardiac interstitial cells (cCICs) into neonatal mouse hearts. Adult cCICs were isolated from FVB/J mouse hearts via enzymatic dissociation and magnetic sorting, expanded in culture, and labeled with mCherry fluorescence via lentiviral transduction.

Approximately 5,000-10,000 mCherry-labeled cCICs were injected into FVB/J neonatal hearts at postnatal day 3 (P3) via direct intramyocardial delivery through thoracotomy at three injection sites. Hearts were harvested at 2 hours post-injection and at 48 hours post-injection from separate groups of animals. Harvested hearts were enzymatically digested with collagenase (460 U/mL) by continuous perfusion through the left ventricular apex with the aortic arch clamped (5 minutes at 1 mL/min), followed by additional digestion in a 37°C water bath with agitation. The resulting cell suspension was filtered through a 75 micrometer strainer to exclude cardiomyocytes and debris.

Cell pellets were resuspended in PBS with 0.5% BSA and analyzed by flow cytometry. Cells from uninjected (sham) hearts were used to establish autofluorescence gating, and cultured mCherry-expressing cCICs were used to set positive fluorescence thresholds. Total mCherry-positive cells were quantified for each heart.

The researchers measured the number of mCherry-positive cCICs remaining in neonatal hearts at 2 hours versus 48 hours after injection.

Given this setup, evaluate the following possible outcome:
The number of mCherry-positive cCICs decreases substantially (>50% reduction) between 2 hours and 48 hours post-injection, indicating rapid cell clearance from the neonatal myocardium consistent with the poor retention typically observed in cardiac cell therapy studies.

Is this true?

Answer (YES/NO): NO